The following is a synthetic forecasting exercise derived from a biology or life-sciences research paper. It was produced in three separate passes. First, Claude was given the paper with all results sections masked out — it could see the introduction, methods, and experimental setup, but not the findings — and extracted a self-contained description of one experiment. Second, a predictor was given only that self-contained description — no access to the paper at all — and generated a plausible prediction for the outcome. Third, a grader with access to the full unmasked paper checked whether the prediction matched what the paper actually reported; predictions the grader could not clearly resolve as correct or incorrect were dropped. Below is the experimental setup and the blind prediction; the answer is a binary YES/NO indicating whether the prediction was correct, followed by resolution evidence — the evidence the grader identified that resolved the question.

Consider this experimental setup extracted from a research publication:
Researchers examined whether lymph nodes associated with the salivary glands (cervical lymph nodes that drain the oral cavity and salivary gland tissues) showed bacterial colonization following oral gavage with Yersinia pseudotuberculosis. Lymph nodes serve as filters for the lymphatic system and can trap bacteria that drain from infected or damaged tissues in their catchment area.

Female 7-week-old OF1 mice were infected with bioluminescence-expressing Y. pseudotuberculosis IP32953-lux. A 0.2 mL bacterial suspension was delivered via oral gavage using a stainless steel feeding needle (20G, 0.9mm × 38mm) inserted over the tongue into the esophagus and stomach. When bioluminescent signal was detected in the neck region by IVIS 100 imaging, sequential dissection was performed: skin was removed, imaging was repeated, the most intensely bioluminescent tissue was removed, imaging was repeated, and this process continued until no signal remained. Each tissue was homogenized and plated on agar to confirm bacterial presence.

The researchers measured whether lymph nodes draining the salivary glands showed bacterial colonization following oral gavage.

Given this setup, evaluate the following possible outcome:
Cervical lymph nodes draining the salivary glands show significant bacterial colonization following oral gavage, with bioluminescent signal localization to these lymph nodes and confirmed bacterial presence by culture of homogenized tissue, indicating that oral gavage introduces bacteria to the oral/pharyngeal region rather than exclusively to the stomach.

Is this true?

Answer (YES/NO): YES